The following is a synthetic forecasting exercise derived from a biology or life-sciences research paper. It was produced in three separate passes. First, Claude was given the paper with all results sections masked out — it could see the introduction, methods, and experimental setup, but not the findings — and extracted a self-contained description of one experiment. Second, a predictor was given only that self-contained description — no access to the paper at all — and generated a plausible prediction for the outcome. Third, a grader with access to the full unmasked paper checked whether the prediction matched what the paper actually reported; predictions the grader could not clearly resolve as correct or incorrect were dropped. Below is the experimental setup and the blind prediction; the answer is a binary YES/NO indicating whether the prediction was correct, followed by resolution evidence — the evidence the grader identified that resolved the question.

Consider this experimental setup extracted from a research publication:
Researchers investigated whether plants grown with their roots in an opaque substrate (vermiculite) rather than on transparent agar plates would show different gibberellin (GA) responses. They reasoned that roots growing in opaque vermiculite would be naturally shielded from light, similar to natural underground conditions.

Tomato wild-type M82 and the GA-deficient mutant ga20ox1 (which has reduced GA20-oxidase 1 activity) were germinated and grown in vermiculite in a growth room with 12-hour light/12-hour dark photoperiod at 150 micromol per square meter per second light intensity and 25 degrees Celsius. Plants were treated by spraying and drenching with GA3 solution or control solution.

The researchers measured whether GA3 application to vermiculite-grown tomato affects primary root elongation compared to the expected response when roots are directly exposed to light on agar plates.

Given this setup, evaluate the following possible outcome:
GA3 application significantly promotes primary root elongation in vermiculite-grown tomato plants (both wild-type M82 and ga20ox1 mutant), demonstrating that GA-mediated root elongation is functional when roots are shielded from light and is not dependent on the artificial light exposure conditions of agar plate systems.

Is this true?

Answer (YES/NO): NO